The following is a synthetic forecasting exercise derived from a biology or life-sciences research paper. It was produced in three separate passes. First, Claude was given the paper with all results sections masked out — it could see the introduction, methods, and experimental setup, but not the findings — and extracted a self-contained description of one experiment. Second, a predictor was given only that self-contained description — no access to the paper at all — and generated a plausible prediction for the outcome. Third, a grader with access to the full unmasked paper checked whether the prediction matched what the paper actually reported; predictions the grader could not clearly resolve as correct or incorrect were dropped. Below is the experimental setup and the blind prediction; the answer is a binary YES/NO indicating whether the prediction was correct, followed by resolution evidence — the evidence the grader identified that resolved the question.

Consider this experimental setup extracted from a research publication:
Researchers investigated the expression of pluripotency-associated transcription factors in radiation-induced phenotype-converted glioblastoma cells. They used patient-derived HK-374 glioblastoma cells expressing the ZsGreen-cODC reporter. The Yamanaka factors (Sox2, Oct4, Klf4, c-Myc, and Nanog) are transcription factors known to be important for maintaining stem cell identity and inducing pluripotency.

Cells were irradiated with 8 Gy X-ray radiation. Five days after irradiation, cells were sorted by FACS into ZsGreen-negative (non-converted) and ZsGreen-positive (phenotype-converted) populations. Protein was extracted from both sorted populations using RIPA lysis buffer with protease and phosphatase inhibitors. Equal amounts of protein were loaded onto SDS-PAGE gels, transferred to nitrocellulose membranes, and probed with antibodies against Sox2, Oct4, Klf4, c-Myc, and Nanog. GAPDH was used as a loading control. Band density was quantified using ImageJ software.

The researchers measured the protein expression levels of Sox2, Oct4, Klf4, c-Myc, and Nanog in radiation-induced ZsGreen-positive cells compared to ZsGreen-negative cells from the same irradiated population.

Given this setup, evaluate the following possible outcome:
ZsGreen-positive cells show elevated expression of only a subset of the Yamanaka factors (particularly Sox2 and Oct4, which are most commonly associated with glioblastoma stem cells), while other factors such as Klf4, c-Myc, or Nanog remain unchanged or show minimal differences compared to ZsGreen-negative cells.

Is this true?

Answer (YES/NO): NO